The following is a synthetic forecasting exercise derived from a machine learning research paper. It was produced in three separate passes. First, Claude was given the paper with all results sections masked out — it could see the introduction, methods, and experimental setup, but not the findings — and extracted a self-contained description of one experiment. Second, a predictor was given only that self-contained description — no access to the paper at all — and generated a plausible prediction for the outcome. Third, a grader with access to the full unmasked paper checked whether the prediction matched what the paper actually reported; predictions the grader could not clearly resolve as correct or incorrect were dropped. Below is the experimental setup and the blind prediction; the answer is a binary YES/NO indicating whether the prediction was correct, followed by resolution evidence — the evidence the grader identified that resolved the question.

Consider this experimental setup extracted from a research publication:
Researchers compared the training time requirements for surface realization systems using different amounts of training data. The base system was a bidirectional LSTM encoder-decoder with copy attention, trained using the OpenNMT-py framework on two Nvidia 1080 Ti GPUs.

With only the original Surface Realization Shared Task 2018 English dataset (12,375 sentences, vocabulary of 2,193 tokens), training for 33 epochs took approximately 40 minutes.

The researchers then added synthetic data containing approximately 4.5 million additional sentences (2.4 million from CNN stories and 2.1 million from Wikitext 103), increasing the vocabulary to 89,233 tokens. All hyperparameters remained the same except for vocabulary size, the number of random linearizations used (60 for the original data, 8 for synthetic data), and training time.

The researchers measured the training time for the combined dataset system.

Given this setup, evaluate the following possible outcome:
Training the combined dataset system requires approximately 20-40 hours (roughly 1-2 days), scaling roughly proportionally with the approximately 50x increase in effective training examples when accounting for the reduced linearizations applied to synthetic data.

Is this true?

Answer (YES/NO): NO